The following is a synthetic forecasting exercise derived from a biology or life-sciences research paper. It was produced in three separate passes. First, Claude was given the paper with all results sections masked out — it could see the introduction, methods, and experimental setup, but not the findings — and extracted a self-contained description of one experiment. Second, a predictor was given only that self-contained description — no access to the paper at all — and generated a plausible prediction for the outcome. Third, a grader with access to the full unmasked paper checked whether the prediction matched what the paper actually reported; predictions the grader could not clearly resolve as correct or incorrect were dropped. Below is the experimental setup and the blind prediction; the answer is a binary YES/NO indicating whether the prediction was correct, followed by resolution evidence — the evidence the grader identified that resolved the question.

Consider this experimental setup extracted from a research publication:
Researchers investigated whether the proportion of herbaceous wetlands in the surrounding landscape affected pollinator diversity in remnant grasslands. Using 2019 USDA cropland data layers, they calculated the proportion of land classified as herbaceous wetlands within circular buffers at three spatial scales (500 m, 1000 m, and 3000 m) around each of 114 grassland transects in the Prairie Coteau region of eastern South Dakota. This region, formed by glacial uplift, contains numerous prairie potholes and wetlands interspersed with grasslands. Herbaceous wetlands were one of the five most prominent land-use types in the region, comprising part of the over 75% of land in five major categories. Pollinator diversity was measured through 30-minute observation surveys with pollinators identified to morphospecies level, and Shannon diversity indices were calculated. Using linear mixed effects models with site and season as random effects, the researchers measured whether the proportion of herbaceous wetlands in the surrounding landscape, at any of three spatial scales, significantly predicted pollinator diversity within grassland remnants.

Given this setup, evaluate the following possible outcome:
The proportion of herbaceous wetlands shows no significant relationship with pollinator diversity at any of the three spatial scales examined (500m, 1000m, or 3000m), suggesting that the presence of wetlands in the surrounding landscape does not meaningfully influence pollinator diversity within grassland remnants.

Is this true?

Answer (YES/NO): NO